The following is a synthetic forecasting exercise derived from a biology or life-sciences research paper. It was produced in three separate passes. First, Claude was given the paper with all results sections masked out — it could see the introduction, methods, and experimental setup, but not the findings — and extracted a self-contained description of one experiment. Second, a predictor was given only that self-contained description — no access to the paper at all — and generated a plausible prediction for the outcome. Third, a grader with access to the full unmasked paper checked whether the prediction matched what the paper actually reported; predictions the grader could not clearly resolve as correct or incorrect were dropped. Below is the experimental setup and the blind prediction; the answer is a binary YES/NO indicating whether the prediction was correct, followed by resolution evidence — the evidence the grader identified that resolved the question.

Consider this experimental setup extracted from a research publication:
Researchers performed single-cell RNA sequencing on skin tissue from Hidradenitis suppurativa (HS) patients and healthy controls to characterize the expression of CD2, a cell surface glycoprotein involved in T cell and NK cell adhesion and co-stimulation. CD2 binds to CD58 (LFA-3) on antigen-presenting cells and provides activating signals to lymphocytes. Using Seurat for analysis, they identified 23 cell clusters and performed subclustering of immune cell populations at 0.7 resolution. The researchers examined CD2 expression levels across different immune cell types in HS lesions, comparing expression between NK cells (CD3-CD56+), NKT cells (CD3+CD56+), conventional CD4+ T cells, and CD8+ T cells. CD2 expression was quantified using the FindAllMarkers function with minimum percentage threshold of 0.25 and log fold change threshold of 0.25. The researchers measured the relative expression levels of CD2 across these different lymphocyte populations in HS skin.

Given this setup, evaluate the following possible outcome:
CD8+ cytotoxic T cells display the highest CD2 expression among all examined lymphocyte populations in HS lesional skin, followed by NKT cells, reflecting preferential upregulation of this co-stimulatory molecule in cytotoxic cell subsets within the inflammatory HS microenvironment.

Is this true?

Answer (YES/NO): NO